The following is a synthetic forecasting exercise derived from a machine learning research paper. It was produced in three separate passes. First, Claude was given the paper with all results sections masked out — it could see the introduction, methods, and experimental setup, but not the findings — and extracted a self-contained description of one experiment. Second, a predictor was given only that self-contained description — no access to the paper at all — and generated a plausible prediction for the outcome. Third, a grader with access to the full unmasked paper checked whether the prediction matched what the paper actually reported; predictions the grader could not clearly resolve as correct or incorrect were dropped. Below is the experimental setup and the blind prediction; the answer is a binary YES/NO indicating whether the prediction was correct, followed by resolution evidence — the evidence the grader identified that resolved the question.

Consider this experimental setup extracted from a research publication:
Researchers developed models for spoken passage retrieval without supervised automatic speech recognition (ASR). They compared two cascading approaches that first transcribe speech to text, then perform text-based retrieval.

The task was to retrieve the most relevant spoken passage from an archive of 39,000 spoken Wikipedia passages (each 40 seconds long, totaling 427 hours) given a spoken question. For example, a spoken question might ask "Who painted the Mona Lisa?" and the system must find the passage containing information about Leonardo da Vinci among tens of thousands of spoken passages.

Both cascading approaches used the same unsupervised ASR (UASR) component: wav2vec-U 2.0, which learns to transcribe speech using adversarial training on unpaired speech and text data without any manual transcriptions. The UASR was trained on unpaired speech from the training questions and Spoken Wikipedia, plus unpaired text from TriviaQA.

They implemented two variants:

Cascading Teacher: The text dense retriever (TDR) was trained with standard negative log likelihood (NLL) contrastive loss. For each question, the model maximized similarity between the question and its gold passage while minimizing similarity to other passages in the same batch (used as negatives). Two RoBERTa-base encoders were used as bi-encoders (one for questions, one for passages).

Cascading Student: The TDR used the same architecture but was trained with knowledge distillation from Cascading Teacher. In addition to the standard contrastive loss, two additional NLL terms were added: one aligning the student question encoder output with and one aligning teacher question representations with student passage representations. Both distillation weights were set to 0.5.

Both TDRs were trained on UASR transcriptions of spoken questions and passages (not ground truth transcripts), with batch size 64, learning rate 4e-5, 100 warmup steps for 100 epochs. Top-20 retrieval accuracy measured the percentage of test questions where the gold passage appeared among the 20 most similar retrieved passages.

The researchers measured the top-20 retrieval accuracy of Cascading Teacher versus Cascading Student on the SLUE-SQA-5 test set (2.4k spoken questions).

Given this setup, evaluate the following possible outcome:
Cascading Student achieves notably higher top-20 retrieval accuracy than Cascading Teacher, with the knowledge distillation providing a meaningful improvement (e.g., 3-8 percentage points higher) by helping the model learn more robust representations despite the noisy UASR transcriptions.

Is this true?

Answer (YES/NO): NO